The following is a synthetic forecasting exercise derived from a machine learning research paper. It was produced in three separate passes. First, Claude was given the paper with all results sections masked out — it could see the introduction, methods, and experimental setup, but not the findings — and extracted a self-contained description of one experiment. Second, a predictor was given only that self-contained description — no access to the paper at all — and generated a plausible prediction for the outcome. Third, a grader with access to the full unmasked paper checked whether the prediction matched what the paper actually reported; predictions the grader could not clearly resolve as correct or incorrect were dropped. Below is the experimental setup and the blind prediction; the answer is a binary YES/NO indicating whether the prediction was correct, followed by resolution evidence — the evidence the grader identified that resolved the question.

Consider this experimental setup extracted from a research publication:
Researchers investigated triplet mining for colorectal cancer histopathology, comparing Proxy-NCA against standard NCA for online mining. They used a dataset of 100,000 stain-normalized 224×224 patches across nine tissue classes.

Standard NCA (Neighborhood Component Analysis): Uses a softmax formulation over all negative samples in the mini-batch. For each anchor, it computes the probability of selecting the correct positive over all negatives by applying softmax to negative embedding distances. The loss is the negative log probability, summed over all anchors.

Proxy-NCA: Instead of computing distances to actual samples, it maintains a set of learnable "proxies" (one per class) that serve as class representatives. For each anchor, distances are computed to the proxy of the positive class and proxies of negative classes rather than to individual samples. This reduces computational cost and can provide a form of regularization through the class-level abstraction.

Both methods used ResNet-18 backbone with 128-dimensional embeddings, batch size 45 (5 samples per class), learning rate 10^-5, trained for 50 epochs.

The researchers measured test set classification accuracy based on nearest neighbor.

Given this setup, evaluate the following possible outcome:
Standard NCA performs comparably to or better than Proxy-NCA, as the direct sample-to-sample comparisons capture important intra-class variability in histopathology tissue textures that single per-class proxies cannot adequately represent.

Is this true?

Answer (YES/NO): YES